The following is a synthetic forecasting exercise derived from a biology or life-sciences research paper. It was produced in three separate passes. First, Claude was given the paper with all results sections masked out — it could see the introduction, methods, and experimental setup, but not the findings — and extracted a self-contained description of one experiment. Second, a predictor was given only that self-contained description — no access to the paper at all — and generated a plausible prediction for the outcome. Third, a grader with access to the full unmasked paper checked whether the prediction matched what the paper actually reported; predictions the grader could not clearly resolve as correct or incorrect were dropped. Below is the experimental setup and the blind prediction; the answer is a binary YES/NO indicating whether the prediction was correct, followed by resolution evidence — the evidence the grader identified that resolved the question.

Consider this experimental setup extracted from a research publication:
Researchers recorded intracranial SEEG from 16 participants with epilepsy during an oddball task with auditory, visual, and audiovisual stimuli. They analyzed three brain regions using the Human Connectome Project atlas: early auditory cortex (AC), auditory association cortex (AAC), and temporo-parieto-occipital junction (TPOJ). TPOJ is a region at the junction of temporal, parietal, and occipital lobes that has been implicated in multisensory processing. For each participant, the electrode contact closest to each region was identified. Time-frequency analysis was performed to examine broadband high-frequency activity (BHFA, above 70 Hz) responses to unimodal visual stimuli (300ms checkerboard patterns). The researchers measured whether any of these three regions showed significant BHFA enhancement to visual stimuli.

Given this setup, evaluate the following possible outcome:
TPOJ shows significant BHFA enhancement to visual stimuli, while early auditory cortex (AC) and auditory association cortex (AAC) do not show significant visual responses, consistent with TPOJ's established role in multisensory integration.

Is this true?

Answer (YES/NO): YES